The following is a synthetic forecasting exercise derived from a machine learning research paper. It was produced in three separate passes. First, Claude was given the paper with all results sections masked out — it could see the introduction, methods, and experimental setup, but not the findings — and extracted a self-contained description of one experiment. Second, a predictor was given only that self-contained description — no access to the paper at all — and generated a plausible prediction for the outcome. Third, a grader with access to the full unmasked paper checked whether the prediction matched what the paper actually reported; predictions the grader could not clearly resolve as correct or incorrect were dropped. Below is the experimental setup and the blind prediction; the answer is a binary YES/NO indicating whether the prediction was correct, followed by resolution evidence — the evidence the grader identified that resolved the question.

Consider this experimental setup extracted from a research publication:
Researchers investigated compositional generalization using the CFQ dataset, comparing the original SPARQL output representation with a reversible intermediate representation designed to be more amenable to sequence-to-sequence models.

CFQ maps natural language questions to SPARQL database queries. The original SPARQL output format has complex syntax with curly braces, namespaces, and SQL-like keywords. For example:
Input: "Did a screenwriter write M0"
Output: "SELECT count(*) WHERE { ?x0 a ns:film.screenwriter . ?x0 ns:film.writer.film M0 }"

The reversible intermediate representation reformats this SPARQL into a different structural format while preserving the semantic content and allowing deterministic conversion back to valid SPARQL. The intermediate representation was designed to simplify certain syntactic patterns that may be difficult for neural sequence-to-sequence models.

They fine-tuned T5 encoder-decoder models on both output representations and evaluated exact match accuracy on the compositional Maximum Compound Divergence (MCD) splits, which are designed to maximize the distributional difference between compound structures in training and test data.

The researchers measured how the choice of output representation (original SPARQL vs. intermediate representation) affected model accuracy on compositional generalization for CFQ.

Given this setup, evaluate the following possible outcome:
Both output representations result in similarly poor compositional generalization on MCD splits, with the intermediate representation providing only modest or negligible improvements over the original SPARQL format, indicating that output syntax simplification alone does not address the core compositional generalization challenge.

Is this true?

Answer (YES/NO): NO